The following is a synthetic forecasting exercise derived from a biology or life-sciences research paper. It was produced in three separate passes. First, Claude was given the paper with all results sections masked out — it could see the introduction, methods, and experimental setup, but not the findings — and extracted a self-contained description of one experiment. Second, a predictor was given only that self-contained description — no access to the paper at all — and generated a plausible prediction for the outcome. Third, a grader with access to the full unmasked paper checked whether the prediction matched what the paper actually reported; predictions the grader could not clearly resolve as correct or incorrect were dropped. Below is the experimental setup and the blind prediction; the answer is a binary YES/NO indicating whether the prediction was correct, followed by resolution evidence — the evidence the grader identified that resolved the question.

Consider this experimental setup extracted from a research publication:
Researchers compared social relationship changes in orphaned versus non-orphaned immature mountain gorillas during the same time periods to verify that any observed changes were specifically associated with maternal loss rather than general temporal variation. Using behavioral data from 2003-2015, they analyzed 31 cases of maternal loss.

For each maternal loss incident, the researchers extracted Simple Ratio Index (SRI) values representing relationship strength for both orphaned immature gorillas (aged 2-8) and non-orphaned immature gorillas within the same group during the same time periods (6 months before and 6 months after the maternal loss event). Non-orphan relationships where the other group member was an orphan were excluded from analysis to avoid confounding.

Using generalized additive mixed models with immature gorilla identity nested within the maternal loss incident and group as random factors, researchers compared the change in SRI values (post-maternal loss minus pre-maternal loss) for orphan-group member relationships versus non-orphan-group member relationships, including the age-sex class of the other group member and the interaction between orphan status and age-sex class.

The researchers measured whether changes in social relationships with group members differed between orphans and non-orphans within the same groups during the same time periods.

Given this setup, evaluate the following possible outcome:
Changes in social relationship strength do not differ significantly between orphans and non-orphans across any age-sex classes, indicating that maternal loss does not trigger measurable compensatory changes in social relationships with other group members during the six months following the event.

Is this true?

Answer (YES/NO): NO